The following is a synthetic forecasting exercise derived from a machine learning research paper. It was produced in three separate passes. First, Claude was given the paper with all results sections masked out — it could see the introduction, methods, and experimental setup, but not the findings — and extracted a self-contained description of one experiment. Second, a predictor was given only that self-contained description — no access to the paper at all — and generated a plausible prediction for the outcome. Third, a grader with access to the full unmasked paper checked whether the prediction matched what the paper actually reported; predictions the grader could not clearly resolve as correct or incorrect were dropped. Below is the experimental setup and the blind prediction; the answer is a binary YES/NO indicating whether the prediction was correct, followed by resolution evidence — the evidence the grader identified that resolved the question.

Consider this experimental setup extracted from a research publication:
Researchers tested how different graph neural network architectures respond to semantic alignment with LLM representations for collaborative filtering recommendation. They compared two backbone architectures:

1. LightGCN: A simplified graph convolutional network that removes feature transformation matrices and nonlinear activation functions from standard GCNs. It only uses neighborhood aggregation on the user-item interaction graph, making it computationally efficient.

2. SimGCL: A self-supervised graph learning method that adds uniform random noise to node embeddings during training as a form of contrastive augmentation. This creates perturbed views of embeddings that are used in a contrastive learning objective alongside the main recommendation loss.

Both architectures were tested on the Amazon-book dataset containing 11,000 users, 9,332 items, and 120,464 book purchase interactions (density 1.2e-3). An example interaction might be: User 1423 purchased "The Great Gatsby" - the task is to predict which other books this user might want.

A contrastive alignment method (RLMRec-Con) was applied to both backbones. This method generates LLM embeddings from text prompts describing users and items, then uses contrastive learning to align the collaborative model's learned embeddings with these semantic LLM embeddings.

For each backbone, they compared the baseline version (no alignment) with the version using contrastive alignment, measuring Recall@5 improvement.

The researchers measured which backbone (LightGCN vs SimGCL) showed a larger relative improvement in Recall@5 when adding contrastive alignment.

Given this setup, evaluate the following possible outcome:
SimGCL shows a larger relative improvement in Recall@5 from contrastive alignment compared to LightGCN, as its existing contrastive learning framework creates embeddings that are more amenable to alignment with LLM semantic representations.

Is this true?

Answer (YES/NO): NO